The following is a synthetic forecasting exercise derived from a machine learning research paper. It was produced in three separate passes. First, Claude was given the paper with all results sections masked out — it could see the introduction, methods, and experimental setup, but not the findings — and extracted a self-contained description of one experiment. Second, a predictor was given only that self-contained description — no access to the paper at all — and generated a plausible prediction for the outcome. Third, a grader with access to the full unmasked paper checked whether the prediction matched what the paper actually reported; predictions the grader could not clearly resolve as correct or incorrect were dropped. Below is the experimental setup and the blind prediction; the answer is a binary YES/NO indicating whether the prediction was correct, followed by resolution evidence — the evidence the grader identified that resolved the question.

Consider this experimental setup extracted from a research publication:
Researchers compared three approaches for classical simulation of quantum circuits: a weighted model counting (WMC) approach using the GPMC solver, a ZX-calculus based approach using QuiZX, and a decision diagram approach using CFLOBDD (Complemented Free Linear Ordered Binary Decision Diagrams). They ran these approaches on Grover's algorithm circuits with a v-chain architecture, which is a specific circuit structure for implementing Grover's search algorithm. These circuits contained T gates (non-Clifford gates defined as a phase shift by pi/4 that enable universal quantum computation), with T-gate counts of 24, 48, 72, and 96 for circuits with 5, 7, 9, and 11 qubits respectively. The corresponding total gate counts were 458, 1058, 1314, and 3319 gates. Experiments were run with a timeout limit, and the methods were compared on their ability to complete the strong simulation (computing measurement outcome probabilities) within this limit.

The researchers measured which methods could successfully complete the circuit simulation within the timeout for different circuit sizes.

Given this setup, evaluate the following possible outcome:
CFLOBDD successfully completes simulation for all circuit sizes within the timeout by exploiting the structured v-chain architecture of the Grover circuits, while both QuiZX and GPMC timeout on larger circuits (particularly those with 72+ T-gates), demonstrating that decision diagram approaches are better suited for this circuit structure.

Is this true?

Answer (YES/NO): NO